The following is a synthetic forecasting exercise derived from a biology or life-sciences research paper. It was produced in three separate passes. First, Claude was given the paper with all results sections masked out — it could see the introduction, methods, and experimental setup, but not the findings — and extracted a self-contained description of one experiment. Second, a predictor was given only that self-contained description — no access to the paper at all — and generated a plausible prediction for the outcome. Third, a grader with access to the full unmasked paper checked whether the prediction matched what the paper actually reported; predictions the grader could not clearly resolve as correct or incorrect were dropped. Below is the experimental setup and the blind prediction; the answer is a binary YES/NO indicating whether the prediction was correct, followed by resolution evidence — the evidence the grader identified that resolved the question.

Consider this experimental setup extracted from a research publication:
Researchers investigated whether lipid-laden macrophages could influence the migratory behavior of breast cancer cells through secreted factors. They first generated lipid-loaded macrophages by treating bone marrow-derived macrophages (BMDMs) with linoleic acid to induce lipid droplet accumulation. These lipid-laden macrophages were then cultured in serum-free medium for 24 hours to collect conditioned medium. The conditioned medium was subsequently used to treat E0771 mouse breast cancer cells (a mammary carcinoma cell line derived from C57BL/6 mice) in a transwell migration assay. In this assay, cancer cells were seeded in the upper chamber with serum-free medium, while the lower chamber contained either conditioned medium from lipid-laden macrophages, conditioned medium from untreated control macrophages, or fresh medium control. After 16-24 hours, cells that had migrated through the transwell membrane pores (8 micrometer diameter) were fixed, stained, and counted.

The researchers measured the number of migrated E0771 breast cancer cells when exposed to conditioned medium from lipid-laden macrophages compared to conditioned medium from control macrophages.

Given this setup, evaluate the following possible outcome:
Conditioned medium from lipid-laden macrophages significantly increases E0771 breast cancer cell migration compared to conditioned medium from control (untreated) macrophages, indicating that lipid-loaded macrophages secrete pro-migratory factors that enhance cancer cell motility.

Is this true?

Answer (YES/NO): YES